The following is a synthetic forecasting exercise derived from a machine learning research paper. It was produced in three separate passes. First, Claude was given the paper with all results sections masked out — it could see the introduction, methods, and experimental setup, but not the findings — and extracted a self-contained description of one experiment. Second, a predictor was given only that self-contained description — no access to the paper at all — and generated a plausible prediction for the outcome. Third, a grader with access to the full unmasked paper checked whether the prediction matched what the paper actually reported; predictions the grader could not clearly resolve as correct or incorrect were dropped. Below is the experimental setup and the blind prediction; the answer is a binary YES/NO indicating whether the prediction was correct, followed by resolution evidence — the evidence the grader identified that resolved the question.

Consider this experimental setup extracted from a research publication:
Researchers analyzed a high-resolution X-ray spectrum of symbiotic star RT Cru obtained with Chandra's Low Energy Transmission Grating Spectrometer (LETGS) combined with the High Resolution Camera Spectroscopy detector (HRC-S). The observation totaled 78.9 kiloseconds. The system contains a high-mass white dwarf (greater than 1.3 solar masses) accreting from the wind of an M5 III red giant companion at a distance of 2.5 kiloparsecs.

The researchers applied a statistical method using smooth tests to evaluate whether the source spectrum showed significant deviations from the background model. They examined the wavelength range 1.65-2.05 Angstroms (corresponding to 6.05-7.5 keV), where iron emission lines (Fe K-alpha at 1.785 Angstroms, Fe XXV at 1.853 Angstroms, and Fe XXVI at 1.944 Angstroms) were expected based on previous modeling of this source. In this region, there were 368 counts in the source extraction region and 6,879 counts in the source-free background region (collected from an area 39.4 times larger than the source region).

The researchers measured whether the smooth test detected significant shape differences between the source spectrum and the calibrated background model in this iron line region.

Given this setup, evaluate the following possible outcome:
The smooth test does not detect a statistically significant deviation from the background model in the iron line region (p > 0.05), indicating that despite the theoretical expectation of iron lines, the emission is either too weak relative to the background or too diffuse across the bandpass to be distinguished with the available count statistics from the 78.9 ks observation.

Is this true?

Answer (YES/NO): NO